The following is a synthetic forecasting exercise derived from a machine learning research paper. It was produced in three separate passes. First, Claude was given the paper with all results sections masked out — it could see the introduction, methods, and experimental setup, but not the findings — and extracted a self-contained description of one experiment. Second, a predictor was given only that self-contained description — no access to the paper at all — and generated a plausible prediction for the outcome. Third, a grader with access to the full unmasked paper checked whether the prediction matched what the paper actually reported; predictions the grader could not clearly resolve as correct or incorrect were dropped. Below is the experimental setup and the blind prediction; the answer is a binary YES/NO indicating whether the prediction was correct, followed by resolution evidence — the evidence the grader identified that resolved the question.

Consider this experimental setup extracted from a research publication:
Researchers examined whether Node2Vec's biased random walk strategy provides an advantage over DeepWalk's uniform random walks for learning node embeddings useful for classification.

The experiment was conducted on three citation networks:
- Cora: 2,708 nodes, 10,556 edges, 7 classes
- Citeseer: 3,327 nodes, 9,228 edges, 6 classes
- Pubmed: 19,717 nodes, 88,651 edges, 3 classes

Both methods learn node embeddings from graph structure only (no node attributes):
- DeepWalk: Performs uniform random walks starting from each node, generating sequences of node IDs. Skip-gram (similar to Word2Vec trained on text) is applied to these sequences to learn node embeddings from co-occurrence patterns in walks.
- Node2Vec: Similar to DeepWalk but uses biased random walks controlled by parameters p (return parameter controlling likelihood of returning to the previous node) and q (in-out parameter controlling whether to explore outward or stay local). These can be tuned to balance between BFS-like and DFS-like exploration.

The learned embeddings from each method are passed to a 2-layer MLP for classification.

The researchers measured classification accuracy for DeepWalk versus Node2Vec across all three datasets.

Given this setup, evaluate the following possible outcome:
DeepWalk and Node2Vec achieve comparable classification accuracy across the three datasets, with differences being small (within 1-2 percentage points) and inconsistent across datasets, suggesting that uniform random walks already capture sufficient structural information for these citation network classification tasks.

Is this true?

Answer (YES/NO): NO